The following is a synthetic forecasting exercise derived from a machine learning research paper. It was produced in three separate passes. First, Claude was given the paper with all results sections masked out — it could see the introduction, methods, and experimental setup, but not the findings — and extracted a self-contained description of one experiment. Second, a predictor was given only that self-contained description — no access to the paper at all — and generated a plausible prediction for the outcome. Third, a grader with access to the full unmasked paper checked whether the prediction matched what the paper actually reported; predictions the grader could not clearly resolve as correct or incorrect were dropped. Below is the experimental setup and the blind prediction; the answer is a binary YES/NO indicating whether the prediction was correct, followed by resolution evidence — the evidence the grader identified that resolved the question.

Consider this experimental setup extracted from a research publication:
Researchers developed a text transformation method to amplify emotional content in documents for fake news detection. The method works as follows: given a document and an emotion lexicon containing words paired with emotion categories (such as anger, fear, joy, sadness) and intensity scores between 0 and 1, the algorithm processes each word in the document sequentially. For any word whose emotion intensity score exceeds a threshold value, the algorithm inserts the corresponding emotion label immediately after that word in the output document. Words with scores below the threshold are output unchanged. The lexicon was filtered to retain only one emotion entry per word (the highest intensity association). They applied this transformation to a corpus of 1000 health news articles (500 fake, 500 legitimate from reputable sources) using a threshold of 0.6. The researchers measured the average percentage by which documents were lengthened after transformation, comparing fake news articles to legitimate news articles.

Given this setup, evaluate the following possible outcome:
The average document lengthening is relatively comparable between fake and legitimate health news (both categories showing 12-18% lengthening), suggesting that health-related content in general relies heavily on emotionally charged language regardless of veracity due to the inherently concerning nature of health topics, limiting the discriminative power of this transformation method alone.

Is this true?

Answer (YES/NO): NO